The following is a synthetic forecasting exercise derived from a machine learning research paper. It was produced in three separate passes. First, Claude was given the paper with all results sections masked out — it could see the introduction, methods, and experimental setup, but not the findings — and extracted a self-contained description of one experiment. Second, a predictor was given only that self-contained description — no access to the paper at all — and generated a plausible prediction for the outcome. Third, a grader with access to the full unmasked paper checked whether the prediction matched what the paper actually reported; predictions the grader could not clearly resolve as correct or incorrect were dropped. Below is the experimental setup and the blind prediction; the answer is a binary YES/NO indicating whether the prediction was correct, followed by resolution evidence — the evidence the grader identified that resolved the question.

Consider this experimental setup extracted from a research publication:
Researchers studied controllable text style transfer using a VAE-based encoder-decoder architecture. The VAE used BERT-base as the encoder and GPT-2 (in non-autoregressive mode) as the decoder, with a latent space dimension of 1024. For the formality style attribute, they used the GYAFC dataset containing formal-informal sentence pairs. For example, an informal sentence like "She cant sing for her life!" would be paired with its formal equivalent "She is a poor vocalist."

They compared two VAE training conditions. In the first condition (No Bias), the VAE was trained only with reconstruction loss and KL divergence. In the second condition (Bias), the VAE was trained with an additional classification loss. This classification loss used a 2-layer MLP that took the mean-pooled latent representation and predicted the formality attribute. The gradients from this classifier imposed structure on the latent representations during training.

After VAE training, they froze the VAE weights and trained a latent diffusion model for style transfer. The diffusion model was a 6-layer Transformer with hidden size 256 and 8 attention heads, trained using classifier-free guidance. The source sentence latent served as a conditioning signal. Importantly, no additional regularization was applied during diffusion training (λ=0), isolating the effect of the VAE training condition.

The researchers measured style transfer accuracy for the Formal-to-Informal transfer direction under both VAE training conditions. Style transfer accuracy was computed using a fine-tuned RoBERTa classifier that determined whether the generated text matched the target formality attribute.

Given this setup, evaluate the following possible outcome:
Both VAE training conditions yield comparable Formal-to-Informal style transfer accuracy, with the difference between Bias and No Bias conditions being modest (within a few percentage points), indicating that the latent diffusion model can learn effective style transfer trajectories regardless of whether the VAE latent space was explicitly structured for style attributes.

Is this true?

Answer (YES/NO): NO